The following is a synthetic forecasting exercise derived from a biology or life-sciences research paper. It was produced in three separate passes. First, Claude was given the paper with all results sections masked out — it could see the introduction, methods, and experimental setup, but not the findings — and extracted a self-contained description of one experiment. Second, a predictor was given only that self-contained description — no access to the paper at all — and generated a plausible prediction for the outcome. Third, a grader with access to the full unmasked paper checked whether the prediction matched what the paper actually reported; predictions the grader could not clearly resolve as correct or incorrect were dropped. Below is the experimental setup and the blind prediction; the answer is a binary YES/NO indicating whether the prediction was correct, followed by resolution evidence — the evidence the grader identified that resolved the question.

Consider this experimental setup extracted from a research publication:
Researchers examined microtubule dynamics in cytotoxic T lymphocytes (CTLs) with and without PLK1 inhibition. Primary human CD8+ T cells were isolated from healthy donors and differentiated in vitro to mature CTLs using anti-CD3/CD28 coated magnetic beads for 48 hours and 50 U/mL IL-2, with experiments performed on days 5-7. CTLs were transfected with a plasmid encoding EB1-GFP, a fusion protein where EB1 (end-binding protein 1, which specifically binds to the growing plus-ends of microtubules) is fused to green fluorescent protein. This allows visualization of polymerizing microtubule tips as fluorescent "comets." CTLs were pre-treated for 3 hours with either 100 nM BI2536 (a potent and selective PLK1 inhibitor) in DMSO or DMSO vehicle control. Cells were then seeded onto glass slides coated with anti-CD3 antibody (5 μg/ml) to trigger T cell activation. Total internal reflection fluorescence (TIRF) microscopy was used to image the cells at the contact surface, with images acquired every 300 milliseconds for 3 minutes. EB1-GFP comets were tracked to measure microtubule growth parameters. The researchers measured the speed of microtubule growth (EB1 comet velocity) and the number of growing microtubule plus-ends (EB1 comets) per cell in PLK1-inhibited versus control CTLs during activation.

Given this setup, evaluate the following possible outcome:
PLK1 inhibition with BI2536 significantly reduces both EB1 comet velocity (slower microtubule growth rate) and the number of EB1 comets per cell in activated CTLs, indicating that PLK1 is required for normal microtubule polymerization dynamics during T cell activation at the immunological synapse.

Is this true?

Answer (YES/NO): NO